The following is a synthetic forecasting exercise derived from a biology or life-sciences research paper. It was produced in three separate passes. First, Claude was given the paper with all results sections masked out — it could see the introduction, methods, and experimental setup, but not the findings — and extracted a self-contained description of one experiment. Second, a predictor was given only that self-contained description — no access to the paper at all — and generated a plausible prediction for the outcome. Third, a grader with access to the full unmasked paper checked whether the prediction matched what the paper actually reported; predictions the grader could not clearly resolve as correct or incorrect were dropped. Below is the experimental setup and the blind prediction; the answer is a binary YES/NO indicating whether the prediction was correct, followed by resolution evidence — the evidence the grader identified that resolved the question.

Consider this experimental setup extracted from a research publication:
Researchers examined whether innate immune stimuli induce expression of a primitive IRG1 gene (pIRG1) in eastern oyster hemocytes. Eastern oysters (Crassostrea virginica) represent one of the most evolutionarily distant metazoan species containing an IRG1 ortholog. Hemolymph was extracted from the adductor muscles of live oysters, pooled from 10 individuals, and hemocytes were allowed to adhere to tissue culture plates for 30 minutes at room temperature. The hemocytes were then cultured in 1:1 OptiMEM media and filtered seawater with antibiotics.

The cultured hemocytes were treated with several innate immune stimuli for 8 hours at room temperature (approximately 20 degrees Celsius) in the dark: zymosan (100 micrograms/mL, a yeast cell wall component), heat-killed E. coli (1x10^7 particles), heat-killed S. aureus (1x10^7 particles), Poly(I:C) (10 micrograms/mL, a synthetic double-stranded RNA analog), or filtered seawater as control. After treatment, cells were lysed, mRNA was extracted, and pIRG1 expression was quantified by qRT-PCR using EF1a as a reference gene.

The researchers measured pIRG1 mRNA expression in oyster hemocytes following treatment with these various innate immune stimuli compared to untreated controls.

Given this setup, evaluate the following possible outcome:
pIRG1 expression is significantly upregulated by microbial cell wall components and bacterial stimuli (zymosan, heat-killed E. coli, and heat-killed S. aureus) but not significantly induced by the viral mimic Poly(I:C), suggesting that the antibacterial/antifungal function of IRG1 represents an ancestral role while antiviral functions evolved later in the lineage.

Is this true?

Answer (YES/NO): NO